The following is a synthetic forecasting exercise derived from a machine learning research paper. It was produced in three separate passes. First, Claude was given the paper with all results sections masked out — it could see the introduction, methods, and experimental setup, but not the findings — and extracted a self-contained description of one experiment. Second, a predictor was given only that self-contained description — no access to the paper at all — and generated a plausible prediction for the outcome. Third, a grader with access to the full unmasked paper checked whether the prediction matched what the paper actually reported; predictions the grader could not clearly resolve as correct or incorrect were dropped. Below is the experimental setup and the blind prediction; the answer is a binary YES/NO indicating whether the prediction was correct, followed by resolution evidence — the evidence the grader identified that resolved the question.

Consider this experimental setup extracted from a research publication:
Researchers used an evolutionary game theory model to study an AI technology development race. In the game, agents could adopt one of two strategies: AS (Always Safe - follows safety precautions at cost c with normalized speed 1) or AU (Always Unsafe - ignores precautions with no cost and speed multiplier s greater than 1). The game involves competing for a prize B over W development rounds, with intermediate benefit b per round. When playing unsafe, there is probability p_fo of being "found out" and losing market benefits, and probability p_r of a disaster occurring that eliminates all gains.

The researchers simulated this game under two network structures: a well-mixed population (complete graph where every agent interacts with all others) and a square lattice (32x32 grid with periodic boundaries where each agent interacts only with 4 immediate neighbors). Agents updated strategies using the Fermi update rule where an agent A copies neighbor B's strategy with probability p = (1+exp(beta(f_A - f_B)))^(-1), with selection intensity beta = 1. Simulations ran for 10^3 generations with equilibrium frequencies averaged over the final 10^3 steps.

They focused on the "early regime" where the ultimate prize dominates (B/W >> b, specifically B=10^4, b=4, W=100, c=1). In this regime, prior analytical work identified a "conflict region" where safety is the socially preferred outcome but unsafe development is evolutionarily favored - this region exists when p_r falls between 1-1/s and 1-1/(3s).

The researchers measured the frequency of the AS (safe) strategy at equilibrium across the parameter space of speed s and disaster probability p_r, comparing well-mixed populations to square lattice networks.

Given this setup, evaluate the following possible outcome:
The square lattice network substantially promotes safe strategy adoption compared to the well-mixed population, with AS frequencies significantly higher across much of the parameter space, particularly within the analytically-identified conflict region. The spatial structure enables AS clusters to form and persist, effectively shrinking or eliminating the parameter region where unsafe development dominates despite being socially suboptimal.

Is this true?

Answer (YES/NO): NO